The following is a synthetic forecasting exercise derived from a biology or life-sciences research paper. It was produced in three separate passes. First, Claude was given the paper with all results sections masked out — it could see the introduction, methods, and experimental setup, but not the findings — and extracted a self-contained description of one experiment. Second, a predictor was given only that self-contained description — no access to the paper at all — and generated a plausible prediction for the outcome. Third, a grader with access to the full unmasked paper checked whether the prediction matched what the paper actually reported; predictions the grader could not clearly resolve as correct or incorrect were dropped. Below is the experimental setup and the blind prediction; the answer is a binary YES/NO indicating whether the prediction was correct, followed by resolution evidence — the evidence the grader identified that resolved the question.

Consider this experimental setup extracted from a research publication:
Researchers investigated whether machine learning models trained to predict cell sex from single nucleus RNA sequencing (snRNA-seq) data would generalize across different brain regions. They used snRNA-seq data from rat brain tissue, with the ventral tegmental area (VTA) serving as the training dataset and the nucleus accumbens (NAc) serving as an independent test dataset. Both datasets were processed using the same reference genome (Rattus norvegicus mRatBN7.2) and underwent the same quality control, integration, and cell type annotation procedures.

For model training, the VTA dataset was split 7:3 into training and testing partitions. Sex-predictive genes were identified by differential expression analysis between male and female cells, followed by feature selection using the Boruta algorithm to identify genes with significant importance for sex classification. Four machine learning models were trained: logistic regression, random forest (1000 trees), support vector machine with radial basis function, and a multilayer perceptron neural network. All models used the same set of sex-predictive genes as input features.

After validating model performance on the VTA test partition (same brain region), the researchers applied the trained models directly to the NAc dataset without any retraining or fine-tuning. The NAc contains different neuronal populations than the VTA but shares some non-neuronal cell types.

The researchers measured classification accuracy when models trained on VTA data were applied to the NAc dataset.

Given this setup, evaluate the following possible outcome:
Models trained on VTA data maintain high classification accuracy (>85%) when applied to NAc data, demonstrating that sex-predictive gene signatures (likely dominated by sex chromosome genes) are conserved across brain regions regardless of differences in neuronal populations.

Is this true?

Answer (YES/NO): YES